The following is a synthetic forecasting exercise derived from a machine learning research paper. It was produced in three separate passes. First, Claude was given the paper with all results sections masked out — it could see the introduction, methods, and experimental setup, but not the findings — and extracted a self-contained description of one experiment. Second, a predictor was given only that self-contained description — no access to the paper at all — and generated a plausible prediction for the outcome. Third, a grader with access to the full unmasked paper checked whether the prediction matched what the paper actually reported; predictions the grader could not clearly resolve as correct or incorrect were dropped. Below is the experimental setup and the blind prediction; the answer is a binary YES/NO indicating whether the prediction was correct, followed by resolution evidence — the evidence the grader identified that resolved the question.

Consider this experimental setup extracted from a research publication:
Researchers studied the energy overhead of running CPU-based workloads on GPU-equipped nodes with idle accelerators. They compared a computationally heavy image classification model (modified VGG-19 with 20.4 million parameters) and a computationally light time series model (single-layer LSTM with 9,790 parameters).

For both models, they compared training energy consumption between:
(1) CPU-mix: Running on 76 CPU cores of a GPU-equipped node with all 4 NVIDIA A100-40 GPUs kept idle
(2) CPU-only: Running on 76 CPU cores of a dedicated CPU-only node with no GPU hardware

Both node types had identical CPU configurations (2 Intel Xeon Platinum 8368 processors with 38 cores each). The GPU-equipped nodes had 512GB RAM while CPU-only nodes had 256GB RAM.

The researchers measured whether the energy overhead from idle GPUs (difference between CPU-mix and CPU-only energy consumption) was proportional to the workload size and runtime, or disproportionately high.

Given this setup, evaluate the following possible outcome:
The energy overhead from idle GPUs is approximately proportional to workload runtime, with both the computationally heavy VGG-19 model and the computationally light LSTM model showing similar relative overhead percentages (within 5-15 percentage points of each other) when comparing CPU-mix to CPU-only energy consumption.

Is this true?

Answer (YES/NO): YES